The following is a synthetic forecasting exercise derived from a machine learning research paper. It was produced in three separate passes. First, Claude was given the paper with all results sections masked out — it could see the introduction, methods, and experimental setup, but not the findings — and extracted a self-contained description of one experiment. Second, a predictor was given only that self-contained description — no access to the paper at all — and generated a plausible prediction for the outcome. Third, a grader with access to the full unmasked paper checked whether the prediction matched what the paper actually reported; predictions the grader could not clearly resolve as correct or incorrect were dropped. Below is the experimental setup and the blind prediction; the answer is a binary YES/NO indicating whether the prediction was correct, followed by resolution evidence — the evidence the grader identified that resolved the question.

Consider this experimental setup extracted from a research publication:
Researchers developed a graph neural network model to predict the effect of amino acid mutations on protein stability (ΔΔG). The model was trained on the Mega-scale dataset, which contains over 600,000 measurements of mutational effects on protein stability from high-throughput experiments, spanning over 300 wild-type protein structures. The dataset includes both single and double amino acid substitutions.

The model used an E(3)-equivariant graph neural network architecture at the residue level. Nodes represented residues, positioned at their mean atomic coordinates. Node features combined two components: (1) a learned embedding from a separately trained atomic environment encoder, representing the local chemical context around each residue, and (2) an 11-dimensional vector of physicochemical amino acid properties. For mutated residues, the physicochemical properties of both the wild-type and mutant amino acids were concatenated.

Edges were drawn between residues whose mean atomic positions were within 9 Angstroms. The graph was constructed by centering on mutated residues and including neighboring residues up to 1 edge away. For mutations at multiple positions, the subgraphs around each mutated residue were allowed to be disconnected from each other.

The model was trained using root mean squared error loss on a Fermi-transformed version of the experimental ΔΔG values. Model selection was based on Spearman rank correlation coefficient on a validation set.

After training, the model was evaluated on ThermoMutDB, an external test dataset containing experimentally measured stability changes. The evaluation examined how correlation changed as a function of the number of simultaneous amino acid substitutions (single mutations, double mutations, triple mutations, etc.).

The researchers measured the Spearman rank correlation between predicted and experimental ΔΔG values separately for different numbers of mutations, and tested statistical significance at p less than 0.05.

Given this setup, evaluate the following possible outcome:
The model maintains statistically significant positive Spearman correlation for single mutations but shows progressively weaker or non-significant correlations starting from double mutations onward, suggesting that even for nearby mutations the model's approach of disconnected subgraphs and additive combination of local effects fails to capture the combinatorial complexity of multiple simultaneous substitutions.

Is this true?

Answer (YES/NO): NO